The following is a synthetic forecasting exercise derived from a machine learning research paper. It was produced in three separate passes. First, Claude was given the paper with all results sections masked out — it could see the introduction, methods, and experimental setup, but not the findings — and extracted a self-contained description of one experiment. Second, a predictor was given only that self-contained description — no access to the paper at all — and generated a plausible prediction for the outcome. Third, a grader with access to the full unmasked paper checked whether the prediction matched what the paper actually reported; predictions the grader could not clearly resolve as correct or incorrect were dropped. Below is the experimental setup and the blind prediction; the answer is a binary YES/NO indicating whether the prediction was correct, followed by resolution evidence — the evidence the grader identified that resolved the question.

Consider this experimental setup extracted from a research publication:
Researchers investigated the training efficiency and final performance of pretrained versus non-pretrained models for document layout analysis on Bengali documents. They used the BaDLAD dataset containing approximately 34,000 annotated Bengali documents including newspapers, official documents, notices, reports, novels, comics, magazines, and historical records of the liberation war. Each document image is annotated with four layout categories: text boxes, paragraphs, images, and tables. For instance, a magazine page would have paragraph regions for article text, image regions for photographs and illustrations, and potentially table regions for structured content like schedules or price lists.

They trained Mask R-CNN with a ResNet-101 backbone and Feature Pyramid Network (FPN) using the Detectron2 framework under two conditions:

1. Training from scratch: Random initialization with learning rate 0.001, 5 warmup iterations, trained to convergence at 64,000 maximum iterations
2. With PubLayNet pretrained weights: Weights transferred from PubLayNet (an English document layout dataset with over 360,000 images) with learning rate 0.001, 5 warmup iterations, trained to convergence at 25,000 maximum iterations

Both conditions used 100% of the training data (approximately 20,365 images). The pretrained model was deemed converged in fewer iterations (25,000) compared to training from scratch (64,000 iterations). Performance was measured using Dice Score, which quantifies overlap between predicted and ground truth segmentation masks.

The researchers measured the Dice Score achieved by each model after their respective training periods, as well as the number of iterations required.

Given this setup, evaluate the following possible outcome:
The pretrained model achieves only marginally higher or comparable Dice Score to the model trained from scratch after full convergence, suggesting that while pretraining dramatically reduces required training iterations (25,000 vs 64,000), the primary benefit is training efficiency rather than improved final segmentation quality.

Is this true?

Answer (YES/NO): YES